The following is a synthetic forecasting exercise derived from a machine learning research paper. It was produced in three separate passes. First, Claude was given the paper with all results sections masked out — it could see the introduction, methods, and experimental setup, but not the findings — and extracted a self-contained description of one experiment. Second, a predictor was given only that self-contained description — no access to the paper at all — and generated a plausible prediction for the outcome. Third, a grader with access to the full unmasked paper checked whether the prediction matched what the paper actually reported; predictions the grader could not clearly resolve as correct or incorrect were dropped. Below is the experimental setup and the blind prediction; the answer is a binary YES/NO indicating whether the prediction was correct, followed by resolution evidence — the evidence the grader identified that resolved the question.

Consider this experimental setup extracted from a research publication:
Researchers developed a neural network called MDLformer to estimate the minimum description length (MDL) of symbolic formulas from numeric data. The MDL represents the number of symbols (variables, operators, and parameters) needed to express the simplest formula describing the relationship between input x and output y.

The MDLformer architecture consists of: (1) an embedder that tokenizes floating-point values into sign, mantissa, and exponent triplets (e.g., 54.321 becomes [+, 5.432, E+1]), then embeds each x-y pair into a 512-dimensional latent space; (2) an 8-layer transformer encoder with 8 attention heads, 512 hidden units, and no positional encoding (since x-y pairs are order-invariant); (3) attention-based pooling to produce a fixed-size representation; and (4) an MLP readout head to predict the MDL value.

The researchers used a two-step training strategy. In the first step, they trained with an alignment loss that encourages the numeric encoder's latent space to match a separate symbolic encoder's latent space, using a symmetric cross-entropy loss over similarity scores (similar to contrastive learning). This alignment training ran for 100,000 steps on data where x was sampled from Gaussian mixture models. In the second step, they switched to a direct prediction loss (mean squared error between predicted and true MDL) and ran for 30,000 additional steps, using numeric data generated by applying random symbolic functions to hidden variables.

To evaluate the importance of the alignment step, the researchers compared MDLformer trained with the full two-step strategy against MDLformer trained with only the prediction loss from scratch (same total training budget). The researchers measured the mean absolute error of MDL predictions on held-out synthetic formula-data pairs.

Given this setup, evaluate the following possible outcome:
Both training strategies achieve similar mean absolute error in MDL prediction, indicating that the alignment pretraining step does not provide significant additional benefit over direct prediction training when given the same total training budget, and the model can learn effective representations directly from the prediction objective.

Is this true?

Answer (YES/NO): NO